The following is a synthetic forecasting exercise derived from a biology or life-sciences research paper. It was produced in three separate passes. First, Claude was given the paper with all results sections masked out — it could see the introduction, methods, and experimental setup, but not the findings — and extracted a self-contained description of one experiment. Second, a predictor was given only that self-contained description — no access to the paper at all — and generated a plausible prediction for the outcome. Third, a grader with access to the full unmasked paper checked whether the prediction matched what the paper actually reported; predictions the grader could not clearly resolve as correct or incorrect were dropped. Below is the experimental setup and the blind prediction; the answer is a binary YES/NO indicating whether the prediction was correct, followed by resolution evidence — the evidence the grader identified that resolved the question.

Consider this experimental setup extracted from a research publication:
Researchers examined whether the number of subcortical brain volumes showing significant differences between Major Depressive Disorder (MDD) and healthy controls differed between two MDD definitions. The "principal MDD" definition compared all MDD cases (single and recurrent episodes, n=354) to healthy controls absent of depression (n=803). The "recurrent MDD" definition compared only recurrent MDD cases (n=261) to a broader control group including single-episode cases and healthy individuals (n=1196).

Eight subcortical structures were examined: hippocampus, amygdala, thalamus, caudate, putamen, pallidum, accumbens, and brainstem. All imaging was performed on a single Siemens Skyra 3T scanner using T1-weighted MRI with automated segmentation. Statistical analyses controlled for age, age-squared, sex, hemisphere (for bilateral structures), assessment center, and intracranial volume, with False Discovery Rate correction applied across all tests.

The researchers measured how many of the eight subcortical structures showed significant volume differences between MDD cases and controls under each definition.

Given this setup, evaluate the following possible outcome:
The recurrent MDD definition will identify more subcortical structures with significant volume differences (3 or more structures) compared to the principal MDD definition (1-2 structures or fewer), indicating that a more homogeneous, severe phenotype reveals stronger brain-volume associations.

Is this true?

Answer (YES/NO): NO